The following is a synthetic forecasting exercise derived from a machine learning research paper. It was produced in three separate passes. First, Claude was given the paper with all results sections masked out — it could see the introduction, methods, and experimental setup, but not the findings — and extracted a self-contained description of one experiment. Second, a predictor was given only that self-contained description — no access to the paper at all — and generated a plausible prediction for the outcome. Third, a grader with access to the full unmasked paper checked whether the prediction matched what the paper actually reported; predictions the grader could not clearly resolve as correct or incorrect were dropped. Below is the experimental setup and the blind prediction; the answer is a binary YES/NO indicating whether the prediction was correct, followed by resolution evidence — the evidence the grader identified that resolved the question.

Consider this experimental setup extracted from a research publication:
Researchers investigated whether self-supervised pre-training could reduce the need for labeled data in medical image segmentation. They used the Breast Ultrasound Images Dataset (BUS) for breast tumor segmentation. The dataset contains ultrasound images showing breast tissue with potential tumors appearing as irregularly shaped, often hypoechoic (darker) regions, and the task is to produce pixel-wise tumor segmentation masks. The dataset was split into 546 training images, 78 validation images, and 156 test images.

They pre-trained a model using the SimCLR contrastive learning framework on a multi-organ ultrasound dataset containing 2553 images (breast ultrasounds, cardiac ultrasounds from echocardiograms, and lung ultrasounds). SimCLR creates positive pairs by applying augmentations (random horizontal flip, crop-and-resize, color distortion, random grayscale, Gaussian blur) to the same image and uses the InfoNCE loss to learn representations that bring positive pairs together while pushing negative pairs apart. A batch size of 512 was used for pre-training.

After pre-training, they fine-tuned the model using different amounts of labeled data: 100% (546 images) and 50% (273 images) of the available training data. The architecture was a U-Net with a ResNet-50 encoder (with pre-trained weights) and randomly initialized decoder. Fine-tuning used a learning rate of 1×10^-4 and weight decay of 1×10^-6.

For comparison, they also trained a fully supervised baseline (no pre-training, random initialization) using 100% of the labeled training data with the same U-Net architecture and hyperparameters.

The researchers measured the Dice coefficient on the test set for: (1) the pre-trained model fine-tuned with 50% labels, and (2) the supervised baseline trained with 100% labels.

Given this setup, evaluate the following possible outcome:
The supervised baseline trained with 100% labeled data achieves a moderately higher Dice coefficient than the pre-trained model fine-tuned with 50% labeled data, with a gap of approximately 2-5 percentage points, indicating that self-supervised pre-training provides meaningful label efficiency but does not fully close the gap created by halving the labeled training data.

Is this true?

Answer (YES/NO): YES